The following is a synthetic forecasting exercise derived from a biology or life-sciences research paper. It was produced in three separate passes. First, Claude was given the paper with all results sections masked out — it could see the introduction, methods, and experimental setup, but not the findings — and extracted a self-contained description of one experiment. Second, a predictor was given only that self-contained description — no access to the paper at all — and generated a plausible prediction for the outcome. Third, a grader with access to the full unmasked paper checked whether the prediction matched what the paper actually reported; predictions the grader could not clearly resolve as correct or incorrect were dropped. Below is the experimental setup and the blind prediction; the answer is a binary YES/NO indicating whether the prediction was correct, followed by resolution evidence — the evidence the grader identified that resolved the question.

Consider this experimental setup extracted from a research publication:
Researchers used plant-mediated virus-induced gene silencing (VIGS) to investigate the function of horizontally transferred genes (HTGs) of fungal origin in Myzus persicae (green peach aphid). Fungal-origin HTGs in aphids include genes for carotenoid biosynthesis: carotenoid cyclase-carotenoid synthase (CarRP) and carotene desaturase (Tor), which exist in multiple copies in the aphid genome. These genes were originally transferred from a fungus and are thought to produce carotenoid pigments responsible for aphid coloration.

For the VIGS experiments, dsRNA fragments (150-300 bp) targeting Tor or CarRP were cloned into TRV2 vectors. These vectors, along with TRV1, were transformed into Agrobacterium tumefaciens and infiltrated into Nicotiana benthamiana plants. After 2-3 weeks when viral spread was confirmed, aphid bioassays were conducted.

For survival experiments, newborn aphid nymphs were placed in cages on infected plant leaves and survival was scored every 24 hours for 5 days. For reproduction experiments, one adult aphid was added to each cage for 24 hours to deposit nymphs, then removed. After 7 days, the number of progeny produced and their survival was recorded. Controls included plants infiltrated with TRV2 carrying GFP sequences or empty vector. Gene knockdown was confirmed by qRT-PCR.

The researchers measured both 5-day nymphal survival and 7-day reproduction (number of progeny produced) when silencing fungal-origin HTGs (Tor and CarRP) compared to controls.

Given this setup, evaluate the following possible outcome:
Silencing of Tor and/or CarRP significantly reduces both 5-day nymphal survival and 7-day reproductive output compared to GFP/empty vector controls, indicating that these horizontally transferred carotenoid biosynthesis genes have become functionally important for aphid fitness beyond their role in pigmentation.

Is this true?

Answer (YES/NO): NO